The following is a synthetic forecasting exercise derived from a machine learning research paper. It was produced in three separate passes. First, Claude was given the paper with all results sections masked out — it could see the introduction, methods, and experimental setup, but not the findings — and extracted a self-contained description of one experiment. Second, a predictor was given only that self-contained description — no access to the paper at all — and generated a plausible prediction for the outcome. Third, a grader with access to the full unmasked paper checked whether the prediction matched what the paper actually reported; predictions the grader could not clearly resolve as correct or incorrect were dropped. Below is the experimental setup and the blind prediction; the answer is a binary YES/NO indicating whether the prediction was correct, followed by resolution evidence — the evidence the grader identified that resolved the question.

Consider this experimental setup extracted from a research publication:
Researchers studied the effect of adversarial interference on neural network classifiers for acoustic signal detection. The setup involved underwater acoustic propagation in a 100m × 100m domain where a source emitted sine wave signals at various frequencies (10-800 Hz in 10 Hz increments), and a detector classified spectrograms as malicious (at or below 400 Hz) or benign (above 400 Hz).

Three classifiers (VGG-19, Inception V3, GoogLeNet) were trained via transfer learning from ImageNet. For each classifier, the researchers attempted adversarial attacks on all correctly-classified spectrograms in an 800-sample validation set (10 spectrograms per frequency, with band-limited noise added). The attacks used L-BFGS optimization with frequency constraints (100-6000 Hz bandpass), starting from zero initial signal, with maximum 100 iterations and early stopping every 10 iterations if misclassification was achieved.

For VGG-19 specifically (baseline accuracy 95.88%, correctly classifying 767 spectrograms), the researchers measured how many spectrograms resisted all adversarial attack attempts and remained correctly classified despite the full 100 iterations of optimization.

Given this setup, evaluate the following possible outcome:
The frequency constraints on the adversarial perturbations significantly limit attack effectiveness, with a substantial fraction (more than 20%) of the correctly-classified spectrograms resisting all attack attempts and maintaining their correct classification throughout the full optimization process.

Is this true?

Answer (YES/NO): NO